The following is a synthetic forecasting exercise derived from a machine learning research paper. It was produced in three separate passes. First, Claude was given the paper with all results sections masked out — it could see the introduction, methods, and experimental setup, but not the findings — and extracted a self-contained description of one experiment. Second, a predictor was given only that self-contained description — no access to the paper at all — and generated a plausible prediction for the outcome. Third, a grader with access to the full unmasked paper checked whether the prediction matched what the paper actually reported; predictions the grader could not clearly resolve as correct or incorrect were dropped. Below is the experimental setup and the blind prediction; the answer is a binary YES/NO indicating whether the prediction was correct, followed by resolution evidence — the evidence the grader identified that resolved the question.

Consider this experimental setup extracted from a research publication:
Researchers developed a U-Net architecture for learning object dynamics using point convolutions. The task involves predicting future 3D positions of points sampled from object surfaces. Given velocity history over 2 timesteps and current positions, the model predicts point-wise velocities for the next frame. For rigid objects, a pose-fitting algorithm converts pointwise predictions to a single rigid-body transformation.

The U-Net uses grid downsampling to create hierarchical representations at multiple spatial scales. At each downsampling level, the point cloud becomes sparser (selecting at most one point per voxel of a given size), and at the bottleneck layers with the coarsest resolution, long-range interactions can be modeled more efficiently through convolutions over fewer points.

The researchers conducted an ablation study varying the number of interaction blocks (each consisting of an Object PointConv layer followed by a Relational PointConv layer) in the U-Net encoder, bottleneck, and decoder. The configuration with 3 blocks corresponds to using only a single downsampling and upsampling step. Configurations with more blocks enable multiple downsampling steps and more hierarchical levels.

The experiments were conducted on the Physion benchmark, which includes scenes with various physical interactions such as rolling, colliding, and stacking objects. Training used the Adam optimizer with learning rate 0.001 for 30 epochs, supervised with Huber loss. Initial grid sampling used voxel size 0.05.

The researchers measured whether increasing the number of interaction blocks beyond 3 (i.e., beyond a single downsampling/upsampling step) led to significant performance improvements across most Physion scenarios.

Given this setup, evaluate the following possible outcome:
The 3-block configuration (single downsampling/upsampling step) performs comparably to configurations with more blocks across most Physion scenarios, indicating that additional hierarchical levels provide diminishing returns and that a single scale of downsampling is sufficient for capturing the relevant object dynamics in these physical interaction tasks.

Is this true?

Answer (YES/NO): YES